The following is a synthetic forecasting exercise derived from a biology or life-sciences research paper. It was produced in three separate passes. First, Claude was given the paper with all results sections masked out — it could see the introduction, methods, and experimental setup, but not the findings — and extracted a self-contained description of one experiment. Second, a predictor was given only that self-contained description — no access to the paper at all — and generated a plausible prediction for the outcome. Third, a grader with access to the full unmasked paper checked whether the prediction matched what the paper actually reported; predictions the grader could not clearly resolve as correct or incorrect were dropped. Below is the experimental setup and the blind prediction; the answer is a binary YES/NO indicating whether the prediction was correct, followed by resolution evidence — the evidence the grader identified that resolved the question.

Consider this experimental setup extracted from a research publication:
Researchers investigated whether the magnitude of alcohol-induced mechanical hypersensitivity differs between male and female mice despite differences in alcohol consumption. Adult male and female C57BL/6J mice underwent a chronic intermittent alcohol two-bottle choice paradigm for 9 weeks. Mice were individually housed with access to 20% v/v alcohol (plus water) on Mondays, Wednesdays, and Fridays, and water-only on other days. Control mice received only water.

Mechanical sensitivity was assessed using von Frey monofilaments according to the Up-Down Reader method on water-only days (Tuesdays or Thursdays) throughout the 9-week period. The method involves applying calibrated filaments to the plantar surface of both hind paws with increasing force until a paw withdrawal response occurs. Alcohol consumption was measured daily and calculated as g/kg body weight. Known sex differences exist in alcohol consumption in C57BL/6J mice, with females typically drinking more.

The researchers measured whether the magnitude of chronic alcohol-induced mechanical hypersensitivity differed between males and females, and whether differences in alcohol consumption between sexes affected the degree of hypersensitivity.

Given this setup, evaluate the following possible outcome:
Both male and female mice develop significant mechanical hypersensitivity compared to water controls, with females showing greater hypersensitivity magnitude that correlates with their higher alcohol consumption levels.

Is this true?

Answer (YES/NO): NO